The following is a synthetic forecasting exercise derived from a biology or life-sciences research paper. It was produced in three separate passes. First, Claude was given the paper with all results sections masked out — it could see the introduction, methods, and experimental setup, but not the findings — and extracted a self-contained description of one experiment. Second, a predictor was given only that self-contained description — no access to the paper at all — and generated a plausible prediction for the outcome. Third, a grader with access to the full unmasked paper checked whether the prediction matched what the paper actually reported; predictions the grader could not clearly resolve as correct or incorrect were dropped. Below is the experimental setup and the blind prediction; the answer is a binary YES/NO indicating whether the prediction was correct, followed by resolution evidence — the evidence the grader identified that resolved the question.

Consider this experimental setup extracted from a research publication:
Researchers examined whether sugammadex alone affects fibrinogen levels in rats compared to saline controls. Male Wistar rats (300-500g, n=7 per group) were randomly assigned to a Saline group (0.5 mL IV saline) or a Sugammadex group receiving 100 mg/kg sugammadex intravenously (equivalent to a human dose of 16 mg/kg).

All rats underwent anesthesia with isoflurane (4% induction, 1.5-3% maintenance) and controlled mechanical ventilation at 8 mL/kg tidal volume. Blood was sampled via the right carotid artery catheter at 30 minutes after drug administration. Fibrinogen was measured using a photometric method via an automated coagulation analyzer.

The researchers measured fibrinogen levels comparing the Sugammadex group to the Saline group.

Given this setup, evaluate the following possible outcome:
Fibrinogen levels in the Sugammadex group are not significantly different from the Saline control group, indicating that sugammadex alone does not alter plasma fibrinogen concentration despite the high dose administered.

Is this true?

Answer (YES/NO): YES